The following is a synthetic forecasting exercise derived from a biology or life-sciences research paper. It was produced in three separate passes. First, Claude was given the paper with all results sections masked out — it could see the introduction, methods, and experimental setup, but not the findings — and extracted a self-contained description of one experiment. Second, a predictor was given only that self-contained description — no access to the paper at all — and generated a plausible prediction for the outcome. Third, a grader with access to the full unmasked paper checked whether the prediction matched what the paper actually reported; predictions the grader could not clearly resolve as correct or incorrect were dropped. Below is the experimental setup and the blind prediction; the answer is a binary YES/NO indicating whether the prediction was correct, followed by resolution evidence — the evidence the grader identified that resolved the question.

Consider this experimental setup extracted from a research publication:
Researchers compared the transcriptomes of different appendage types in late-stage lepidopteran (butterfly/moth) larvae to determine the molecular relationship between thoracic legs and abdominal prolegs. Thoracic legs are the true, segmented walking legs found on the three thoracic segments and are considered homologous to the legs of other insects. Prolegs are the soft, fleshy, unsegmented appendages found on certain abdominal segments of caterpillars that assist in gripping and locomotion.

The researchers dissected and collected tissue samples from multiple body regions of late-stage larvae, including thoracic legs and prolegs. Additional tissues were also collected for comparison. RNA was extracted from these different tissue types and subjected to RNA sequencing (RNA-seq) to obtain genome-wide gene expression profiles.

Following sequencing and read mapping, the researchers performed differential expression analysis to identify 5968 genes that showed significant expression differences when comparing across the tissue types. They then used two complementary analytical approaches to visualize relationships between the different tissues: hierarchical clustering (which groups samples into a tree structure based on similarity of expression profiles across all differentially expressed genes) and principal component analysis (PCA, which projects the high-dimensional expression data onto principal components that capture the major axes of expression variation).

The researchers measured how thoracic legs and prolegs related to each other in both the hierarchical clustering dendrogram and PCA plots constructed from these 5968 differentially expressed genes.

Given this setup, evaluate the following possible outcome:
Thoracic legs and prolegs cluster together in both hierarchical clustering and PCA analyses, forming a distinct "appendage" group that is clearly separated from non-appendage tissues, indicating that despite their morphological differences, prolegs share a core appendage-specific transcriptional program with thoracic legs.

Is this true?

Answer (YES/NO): NO